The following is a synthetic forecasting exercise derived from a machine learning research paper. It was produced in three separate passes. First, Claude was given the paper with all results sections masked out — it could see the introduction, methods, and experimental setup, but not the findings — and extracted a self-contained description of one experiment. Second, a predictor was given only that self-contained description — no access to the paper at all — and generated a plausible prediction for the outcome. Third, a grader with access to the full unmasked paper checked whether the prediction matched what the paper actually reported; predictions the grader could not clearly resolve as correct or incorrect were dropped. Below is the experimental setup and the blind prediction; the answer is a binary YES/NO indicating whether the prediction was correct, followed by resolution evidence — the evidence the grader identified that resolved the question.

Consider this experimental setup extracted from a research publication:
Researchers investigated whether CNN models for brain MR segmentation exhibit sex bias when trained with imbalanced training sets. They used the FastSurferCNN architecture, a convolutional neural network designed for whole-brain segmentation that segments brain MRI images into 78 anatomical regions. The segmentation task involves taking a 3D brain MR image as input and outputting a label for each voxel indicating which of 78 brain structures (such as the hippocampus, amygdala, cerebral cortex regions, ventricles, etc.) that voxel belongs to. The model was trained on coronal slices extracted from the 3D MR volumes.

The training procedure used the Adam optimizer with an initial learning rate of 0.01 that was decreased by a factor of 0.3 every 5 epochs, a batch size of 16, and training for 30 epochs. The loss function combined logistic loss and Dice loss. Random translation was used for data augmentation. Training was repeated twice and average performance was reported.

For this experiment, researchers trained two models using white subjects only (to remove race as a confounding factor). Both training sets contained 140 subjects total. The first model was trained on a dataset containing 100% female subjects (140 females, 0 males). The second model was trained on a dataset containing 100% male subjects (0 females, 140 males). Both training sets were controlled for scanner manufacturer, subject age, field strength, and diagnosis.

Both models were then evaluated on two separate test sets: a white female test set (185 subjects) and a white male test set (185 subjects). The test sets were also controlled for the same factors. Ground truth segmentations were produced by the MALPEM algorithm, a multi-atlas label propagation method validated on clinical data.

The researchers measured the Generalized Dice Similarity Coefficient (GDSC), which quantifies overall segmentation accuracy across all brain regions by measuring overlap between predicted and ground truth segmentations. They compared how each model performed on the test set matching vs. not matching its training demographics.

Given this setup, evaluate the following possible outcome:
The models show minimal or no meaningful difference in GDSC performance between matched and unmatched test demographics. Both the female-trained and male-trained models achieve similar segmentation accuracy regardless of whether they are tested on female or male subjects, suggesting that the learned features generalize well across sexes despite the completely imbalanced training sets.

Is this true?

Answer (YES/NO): NO